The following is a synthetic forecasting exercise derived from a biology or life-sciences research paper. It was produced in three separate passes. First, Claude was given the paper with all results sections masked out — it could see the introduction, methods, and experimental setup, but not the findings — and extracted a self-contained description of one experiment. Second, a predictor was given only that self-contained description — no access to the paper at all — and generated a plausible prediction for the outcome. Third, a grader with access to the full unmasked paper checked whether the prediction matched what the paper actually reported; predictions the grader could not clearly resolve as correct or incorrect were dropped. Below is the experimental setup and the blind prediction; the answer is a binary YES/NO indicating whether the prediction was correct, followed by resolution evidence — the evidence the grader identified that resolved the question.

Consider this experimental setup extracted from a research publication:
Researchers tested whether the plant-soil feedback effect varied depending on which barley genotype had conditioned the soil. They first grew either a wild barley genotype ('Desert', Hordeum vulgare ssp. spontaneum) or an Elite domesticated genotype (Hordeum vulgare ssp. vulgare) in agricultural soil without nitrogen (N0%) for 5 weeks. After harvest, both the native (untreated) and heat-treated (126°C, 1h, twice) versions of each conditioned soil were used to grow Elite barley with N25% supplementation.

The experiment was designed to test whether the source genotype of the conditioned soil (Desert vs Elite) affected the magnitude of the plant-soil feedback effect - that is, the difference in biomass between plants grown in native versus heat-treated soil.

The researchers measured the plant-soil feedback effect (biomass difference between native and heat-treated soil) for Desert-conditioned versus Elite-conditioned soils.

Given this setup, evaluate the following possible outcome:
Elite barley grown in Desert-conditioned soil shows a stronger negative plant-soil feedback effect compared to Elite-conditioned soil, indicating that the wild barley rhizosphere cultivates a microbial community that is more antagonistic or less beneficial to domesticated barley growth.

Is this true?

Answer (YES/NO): NO